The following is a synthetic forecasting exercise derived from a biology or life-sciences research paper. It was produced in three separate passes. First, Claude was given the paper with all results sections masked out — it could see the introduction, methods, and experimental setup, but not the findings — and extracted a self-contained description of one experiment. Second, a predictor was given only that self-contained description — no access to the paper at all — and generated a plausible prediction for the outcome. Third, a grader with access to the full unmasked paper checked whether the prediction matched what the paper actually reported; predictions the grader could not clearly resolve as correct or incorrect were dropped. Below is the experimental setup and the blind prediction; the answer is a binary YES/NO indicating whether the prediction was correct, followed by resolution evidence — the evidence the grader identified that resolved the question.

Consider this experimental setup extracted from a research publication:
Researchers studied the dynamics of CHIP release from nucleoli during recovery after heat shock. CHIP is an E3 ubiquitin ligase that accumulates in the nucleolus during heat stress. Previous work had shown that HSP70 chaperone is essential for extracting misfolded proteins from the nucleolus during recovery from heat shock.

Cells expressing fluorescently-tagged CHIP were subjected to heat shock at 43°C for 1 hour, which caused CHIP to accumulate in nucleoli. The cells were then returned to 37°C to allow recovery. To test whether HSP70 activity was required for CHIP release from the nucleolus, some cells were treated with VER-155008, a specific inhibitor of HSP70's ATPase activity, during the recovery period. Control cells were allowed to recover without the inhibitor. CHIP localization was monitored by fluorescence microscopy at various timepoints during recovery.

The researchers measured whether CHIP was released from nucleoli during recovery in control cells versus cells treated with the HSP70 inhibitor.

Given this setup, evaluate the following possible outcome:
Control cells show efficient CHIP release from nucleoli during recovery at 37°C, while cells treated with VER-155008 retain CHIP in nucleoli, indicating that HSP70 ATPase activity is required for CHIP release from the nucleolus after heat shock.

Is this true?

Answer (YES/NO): NO